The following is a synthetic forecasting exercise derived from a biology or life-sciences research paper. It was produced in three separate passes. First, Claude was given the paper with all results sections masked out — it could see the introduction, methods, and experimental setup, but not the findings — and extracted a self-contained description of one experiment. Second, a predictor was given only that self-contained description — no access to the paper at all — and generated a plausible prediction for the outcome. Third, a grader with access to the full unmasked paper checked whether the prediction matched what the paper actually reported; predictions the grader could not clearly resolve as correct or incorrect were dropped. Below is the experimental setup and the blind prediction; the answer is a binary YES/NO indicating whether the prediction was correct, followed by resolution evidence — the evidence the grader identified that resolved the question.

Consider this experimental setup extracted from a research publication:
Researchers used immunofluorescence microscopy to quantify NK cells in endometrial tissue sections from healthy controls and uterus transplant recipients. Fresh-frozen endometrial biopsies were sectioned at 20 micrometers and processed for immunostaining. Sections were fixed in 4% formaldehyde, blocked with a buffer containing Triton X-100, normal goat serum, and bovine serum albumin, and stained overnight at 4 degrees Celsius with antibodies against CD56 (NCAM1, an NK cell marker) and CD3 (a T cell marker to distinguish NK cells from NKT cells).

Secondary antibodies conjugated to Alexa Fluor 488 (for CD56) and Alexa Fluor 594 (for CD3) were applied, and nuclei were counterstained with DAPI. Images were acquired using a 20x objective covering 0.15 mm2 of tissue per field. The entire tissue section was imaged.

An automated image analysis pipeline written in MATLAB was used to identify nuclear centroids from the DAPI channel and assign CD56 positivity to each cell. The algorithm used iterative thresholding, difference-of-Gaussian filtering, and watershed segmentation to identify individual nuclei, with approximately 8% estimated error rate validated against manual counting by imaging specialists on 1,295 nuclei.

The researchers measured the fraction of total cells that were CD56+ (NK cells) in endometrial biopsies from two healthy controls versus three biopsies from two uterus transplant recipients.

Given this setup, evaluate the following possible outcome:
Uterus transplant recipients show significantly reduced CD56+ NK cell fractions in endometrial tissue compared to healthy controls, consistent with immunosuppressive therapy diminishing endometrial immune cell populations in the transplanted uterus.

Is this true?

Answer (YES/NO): YES